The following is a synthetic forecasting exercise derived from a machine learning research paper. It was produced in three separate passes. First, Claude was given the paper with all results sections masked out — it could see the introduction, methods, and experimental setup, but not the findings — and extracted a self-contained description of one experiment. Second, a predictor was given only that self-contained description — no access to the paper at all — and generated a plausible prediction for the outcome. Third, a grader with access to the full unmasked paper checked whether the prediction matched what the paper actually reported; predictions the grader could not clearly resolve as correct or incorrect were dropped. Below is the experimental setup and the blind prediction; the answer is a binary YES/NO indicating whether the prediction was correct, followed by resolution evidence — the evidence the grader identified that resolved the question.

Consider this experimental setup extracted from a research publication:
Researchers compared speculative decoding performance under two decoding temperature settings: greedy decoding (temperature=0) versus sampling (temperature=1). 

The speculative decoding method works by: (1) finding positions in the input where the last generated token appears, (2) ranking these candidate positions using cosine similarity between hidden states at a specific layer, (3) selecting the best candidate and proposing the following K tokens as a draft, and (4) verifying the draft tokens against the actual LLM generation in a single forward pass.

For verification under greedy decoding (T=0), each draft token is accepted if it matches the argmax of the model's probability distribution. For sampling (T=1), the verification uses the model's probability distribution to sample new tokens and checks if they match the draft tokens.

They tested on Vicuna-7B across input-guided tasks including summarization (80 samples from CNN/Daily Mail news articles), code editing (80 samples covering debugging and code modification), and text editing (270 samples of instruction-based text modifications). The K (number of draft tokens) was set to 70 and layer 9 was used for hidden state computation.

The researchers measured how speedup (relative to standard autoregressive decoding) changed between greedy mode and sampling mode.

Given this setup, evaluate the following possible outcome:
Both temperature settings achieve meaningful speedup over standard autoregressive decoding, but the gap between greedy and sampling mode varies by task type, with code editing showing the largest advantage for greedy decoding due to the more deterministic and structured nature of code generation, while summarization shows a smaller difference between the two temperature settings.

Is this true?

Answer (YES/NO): NO